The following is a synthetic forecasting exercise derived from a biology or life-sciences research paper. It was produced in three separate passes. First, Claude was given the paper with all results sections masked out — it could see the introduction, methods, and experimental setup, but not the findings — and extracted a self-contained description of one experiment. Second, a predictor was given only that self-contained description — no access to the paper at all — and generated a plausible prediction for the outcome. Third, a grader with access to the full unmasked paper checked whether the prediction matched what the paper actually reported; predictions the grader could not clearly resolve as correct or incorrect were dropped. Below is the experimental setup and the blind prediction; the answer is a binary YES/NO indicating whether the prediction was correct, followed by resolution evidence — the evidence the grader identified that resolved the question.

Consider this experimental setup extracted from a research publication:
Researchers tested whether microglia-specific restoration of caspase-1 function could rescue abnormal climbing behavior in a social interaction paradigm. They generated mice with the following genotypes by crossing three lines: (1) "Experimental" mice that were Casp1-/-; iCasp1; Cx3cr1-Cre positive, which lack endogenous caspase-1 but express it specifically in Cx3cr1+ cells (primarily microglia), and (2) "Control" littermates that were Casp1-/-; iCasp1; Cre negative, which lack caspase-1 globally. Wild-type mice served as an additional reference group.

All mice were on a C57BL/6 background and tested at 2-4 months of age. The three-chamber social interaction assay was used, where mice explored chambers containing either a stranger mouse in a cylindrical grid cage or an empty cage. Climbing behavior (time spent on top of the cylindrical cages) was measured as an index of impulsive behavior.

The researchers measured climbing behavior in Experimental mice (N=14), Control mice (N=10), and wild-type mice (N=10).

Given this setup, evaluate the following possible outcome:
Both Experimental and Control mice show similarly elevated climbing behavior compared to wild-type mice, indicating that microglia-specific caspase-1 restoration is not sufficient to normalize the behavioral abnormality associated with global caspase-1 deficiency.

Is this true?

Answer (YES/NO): NO